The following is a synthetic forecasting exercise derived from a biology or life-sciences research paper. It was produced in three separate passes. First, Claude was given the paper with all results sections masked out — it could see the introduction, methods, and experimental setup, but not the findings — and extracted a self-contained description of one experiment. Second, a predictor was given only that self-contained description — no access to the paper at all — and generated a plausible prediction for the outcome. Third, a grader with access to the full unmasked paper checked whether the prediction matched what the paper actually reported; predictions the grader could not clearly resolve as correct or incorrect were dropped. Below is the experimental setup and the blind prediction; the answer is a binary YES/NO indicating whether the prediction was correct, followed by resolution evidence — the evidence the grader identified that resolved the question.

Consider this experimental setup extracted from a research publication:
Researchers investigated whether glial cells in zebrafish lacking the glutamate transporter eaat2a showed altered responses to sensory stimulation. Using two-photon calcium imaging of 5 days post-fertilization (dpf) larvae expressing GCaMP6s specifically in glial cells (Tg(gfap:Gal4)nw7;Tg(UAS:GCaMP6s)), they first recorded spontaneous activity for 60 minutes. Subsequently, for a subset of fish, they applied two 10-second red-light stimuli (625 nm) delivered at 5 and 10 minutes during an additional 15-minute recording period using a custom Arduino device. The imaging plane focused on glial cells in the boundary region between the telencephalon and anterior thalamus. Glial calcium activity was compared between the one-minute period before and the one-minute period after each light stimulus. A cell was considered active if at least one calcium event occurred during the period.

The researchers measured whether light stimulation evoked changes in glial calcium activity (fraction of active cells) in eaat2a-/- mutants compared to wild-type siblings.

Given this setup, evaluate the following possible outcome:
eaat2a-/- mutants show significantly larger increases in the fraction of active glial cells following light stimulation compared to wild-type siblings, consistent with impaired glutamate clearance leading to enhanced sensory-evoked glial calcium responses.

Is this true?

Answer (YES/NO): YES